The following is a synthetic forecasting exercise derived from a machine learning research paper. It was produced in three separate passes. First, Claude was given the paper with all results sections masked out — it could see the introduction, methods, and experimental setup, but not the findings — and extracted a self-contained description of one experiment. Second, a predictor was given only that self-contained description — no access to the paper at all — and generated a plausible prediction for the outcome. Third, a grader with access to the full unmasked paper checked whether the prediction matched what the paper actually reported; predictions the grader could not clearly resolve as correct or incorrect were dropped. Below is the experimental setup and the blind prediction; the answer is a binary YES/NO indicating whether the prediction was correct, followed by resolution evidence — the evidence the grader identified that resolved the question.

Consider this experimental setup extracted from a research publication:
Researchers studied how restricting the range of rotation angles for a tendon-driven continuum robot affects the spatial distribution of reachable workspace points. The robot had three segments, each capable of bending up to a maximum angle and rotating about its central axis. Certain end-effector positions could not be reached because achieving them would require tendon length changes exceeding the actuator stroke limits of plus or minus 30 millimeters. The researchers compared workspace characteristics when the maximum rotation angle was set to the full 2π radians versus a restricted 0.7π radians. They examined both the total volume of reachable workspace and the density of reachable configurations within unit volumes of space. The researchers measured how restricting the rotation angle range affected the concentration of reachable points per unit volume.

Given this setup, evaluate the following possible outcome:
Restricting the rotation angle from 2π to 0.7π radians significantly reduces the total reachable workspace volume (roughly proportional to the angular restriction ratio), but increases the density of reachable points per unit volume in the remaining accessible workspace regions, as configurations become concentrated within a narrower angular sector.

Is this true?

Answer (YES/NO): YES